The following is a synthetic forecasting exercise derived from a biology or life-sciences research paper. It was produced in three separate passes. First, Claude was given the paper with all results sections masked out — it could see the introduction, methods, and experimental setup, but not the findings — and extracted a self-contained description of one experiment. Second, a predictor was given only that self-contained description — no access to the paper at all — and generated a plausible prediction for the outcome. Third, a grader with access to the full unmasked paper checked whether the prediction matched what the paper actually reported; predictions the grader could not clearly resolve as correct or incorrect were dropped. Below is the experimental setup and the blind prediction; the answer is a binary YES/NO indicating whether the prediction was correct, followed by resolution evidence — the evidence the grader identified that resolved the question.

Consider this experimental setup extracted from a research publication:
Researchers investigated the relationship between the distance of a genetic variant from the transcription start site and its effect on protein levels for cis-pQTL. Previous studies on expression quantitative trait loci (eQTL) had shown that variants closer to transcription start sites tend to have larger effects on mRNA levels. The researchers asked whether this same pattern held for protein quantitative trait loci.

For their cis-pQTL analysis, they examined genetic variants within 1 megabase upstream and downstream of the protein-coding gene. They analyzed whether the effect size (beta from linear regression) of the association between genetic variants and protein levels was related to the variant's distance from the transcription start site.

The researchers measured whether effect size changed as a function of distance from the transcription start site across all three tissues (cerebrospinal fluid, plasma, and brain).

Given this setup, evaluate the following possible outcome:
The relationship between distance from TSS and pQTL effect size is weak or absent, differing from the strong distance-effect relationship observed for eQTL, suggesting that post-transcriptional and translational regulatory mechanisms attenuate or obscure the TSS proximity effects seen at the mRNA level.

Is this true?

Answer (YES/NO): NO